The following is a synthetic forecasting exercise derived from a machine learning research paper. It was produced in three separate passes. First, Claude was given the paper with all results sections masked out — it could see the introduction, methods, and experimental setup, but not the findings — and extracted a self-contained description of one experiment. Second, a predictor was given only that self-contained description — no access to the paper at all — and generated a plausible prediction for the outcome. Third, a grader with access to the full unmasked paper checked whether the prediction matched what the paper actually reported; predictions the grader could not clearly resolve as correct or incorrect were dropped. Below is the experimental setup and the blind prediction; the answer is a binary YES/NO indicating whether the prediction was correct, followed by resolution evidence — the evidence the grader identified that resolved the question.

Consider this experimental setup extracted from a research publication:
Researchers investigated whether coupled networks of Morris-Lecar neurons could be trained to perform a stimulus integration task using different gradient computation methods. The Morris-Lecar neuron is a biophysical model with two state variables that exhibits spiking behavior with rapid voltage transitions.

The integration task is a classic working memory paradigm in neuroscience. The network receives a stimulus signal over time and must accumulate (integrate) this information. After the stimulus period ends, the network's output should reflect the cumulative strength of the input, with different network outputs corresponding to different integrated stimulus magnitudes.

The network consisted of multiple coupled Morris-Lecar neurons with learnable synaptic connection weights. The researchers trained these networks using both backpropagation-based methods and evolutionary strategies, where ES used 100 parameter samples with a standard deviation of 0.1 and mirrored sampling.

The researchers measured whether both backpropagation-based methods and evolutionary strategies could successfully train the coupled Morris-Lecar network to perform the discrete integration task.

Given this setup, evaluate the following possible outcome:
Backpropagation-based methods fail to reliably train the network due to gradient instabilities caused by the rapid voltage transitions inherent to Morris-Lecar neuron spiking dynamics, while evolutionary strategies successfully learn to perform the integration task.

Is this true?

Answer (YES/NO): NO